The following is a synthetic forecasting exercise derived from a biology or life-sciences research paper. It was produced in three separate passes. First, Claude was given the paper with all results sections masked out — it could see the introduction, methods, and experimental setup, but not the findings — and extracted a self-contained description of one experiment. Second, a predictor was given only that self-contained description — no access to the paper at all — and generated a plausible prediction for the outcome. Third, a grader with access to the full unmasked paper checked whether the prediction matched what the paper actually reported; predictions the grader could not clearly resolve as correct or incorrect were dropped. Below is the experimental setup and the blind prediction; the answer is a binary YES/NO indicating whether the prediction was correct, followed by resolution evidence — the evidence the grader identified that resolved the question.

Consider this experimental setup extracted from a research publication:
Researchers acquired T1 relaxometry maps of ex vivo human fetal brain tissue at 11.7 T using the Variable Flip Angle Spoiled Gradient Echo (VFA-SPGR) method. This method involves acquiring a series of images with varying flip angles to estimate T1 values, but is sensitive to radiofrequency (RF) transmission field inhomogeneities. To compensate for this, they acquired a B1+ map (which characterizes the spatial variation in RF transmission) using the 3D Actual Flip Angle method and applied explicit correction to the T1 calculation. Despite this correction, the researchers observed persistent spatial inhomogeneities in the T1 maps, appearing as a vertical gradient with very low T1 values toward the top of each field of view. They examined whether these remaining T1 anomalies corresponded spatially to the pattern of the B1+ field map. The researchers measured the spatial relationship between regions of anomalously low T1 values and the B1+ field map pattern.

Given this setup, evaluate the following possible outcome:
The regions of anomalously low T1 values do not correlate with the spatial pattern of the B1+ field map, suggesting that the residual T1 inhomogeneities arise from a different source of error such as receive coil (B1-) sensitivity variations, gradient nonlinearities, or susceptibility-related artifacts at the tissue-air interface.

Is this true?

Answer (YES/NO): NO